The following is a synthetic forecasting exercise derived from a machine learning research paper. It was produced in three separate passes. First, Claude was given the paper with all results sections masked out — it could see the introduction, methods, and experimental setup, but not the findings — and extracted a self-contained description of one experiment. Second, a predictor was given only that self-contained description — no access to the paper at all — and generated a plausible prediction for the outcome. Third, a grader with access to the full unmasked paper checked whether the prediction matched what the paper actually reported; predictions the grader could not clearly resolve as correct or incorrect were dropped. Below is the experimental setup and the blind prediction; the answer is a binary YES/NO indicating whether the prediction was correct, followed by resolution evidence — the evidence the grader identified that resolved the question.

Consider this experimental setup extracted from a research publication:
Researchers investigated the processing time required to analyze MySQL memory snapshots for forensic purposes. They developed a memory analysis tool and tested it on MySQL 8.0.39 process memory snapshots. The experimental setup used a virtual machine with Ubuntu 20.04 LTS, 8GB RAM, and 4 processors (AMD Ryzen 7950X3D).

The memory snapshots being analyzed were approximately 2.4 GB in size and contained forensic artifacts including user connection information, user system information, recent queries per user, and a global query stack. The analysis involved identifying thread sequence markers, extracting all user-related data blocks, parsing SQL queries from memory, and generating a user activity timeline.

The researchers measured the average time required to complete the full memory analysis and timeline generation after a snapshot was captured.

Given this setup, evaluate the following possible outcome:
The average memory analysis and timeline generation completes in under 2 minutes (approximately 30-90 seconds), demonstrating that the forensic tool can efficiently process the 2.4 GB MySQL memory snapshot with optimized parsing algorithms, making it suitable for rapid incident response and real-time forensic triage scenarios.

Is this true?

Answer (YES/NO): NO